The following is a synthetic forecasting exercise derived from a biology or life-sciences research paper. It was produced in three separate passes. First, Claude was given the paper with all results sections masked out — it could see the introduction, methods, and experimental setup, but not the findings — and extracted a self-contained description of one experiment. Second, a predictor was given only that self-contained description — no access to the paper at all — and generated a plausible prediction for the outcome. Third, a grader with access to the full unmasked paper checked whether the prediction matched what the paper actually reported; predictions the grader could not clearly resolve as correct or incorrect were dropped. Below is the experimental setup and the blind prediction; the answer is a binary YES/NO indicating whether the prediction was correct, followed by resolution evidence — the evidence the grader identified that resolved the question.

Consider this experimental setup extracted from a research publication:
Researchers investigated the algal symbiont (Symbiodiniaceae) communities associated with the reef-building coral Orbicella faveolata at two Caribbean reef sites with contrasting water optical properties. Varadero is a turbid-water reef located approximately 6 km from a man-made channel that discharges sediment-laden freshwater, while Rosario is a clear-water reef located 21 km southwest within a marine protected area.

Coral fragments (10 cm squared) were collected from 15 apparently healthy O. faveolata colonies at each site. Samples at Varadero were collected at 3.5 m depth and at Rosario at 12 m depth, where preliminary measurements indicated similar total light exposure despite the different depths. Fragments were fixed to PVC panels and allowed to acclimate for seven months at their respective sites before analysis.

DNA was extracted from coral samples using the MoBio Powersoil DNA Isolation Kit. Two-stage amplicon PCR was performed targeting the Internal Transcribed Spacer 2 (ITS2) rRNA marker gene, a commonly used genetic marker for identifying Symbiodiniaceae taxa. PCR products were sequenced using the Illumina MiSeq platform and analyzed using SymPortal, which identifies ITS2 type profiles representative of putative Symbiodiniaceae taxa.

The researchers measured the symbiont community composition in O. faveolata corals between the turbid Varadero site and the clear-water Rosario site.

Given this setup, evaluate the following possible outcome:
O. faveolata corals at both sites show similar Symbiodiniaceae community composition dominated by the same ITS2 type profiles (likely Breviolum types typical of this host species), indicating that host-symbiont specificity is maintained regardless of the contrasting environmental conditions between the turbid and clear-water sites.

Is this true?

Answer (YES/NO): NO